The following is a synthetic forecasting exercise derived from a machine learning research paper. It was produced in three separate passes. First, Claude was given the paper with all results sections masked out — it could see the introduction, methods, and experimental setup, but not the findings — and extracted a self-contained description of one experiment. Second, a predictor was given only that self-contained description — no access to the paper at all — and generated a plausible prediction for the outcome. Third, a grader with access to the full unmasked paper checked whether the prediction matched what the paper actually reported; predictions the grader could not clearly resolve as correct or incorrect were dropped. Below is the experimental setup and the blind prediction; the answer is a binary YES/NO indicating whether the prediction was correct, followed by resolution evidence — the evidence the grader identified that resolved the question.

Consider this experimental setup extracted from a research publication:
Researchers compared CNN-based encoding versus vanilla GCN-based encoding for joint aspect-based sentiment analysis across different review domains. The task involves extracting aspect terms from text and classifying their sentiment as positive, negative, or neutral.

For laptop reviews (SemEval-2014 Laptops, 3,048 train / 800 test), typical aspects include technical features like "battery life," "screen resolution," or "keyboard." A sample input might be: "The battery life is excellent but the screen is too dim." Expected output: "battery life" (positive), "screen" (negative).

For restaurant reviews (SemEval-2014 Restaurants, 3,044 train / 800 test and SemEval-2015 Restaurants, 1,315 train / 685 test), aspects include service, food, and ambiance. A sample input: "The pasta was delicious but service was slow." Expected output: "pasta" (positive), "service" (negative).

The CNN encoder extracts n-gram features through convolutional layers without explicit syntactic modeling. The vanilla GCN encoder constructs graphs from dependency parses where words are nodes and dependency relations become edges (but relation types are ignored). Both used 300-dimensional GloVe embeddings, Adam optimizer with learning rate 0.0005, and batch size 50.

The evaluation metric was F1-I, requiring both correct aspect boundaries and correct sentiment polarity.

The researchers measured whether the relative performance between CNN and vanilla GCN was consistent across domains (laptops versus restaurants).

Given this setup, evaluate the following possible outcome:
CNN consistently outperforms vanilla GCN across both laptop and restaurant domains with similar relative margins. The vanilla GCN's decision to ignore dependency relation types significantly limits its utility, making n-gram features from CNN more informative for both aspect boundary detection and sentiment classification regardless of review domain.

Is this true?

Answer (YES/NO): NO